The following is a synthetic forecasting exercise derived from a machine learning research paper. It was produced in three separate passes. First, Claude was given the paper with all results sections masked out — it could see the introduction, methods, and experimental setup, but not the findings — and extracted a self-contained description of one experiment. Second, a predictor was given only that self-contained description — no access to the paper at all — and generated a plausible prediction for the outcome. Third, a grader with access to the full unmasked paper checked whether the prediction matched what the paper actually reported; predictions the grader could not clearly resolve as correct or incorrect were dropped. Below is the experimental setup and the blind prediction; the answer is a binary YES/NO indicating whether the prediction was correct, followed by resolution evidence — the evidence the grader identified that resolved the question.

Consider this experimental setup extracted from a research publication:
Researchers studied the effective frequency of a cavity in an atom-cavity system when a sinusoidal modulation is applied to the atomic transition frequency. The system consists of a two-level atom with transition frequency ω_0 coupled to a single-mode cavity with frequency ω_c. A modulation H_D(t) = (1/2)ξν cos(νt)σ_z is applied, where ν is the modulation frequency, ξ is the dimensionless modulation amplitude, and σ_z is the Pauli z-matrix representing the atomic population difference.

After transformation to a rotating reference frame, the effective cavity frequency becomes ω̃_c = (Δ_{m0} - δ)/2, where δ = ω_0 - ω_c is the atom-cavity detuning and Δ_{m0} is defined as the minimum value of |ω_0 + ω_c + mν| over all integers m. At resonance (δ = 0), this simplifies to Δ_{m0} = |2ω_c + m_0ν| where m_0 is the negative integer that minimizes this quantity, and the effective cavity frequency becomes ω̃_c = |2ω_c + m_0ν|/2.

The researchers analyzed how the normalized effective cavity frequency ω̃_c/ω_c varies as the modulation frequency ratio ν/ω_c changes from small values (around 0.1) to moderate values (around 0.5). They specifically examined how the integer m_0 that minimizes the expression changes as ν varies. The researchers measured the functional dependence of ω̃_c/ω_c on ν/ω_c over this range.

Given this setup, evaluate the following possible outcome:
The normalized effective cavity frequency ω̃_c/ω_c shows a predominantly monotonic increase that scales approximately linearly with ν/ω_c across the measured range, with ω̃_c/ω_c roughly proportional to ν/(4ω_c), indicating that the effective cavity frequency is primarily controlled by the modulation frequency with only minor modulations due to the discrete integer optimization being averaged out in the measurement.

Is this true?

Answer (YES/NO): NO